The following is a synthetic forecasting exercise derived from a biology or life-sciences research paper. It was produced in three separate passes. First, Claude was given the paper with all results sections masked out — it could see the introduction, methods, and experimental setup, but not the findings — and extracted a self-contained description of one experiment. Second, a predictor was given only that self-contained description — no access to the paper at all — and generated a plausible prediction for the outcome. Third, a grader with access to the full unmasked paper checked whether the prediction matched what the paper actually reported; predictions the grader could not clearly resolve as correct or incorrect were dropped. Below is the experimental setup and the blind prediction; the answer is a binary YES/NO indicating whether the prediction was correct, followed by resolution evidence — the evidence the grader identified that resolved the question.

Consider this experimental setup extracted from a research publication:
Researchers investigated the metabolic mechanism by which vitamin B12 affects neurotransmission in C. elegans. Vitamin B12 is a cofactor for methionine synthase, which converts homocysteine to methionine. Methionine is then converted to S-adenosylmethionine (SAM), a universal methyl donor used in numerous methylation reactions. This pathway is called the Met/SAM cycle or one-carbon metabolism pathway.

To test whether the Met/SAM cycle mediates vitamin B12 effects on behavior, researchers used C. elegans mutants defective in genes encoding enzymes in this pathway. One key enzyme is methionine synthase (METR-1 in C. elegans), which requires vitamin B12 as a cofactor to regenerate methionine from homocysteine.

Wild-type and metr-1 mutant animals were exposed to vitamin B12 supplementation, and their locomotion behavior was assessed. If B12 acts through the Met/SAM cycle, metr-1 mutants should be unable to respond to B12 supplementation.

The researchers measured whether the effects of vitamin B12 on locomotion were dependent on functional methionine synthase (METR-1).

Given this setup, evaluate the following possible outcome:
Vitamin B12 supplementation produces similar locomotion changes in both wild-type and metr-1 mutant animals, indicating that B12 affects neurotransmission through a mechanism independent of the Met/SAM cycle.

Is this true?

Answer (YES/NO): NO